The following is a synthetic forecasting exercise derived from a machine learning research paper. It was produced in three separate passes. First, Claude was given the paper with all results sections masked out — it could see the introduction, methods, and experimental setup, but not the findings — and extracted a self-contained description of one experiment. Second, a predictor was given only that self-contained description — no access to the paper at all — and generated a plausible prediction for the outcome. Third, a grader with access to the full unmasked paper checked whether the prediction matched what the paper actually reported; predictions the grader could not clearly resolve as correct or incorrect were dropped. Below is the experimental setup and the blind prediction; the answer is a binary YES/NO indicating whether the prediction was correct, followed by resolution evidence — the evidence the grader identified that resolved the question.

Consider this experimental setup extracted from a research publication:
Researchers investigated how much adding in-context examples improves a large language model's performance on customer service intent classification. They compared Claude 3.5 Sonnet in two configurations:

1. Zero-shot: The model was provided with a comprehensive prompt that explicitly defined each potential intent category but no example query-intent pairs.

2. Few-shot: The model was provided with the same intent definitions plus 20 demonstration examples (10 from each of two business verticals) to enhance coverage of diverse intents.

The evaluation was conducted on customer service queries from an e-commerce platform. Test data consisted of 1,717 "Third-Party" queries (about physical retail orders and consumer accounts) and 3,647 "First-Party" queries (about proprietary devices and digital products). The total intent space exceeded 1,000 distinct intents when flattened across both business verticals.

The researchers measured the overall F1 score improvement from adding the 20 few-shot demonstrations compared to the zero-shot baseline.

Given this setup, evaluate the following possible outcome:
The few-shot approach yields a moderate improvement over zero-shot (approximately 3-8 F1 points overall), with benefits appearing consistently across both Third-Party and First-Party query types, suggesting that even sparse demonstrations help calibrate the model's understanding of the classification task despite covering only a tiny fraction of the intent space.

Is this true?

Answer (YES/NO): NO